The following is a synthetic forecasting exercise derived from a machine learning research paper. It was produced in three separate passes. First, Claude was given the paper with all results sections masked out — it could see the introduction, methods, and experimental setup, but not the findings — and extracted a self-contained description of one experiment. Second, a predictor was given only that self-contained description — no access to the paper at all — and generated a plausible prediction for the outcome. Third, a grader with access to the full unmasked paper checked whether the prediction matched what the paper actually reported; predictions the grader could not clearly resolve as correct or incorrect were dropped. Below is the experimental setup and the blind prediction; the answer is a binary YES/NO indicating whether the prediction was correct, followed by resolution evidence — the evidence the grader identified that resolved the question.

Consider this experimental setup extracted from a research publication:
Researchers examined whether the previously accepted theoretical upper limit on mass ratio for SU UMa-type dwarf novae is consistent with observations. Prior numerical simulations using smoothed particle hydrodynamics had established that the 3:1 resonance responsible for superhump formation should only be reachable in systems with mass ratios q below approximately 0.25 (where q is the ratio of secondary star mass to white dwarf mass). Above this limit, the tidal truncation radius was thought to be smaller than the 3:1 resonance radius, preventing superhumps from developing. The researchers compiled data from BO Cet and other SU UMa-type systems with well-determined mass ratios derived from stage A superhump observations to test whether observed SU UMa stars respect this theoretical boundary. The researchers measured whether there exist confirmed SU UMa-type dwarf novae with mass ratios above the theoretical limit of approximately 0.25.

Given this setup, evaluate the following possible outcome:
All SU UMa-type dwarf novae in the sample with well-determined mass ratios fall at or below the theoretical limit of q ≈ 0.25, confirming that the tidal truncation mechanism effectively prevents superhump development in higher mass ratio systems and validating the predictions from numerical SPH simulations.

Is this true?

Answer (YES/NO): NO